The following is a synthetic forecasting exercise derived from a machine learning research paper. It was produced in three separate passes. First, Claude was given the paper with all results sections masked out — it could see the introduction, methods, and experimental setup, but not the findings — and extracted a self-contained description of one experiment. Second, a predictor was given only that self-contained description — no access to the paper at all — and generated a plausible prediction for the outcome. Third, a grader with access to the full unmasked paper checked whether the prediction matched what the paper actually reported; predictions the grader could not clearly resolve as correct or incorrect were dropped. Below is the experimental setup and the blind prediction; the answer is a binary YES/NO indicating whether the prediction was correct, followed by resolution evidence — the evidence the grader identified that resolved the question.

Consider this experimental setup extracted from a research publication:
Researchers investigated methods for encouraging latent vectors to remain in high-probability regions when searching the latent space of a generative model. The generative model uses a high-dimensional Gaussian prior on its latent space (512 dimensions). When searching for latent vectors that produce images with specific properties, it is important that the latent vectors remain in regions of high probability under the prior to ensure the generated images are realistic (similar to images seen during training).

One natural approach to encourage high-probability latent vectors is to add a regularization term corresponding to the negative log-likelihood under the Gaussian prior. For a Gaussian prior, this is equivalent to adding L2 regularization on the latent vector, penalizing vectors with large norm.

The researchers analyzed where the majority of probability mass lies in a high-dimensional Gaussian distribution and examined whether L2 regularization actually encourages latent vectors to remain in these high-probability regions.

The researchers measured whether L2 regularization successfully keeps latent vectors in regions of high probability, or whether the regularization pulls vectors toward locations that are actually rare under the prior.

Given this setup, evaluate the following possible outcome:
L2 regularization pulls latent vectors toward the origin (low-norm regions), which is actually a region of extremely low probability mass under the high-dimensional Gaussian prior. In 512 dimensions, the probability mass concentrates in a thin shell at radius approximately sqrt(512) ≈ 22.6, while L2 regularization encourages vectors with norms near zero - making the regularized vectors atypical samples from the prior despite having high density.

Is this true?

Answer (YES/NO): YES